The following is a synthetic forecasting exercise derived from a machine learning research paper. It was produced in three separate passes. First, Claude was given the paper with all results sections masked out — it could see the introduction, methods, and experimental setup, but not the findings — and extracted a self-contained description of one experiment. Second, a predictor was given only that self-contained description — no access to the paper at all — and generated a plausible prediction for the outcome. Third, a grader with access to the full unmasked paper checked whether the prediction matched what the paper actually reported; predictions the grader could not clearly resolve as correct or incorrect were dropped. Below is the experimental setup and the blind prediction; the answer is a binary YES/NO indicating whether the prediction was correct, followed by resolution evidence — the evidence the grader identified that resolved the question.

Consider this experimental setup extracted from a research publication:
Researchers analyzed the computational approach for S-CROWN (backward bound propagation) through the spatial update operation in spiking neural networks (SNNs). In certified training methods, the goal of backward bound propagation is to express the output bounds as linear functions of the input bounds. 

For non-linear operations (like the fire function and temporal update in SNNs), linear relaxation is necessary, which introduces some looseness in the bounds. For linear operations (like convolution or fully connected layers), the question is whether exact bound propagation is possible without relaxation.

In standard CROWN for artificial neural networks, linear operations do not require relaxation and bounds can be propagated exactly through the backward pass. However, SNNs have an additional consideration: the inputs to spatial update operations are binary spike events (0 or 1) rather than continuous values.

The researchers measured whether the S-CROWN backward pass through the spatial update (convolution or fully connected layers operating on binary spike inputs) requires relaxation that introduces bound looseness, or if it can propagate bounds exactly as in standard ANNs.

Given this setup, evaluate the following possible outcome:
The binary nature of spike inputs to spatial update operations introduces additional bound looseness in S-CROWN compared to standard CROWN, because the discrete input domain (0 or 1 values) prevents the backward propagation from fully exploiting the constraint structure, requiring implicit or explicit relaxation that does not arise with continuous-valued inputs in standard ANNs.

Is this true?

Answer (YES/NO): NO